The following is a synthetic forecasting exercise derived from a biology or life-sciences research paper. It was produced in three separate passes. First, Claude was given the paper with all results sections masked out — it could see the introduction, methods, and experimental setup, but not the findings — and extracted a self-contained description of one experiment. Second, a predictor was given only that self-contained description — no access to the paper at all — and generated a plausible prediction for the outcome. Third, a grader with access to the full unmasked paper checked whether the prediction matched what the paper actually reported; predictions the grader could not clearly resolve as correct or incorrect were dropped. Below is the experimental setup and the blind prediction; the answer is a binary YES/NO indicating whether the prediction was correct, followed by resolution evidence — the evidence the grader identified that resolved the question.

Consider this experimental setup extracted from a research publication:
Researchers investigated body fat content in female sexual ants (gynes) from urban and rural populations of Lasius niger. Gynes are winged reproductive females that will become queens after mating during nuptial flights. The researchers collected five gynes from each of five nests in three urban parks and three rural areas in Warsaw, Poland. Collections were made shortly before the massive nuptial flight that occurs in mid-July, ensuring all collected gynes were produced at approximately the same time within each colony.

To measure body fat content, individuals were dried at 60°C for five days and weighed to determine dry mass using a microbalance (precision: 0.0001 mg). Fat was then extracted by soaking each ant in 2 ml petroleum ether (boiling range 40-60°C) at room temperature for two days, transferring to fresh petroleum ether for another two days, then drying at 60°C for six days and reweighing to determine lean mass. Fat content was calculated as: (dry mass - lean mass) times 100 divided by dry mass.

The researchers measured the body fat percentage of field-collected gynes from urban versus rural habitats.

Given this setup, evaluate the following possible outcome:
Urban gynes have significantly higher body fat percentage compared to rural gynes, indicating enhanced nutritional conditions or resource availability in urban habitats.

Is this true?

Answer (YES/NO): NO